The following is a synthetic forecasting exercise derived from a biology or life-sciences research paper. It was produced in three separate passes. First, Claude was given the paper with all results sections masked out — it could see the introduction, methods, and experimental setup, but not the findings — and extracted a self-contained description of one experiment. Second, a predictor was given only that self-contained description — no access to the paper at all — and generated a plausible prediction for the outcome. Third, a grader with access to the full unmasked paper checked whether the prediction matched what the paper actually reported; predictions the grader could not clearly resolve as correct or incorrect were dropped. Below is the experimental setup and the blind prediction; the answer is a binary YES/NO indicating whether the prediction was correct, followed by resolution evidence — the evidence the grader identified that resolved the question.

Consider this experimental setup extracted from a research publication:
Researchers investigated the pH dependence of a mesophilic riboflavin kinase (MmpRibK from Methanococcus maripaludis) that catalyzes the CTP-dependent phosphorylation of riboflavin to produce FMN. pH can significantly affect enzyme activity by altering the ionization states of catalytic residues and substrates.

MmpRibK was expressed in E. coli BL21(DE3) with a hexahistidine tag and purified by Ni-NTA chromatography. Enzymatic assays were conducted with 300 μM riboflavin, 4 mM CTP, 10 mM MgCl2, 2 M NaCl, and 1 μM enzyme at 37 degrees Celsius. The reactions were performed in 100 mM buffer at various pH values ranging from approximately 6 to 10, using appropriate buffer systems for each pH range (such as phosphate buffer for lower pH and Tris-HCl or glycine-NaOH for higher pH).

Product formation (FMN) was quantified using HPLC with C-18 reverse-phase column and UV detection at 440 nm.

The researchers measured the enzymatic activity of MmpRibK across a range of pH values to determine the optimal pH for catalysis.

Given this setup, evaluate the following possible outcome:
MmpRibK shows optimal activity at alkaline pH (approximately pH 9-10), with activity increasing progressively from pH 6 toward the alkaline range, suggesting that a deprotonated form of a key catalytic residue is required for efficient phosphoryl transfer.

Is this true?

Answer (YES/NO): NO